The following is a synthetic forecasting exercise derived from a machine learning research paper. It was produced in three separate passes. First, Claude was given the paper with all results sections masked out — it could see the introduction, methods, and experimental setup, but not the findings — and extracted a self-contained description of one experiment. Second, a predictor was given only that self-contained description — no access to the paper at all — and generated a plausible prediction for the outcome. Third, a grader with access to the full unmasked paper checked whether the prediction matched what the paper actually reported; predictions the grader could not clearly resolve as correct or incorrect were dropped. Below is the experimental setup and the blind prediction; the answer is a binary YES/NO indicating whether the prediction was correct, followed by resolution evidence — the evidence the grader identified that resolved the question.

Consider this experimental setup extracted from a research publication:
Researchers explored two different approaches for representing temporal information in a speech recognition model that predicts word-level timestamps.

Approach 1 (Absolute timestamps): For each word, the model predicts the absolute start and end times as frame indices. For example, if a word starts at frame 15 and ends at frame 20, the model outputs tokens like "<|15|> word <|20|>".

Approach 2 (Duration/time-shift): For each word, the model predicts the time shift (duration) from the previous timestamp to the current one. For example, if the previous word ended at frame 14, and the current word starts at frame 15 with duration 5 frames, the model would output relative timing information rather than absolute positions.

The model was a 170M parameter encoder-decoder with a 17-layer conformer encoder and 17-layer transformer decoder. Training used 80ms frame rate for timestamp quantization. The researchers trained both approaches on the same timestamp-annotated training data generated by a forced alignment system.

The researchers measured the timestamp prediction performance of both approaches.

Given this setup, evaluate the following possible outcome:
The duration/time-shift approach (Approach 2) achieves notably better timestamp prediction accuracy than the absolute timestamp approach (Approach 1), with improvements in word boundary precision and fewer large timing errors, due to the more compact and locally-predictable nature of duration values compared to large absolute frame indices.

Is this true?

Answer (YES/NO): NO